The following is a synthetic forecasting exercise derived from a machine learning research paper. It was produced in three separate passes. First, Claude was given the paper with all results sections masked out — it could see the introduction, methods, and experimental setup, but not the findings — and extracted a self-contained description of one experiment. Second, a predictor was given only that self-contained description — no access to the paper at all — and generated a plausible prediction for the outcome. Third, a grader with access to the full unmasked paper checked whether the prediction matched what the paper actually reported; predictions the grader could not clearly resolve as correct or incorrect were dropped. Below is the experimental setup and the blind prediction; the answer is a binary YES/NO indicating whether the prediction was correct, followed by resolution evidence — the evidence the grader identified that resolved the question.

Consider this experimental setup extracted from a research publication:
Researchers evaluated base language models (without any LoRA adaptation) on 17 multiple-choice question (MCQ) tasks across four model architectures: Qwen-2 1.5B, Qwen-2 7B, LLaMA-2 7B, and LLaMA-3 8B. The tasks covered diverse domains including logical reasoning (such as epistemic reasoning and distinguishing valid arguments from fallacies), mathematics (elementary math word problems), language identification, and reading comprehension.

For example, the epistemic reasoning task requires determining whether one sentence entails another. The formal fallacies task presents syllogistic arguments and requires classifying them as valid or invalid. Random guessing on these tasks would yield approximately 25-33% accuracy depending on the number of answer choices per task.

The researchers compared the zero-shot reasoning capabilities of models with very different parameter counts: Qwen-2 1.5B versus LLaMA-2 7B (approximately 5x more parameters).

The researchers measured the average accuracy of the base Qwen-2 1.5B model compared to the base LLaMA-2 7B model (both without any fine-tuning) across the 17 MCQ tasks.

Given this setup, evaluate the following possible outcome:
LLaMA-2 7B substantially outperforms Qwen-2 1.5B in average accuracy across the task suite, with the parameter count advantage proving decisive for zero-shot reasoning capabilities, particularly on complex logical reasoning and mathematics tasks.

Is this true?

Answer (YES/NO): NO